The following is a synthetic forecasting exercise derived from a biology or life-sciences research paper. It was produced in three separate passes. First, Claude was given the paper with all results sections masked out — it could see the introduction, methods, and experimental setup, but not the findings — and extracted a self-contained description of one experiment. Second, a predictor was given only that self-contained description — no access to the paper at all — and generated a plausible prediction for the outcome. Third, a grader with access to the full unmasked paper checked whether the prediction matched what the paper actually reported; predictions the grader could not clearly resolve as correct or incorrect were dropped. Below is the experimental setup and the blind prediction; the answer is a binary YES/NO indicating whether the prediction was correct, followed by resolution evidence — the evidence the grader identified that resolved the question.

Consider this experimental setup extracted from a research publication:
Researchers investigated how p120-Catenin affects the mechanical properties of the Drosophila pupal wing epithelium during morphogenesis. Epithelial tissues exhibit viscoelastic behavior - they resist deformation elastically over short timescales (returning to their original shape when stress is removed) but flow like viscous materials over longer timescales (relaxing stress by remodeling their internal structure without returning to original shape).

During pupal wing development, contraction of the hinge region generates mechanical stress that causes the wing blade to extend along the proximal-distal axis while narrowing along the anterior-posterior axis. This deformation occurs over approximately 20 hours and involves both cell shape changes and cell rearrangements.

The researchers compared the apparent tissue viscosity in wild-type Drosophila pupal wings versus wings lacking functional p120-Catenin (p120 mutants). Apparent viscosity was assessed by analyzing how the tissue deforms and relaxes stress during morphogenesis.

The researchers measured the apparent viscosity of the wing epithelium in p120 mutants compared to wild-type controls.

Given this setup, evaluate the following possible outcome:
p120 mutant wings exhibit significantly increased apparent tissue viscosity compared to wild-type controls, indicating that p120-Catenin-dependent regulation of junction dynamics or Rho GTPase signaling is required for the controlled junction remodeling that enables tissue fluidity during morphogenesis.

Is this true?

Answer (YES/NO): NO